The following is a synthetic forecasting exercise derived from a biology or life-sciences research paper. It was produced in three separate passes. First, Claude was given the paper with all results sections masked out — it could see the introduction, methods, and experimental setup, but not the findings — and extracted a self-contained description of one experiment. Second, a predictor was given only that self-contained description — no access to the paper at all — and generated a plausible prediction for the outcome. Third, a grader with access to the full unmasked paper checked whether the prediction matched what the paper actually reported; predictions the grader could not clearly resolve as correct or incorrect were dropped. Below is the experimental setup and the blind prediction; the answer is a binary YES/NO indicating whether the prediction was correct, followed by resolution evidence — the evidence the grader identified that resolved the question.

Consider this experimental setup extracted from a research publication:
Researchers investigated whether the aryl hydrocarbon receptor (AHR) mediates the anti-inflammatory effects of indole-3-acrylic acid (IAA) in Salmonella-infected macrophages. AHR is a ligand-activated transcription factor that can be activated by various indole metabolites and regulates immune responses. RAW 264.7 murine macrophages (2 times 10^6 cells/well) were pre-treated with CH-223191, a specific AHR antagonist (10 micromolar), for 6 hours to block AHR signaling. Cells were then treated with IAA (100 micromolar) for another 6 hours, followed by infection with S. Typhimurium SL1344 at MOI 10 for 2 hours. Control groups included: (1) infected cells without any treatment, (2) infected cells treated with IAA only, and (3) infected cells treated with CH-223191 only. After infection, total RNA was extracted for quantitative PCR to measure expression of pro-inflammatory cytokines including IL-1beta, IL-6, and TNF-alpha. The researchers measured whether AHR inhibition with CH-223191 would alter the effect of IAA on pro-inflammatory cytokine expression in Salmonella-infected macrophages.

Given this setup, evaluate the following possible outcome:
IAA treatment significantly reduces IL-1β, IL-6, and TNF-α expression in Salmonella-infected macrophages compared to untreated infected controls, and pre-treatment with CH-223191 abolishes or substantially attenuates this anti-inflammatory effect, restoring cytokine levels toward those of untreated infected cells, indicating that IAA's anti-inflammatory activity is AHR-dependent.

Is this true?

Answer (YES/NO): YES